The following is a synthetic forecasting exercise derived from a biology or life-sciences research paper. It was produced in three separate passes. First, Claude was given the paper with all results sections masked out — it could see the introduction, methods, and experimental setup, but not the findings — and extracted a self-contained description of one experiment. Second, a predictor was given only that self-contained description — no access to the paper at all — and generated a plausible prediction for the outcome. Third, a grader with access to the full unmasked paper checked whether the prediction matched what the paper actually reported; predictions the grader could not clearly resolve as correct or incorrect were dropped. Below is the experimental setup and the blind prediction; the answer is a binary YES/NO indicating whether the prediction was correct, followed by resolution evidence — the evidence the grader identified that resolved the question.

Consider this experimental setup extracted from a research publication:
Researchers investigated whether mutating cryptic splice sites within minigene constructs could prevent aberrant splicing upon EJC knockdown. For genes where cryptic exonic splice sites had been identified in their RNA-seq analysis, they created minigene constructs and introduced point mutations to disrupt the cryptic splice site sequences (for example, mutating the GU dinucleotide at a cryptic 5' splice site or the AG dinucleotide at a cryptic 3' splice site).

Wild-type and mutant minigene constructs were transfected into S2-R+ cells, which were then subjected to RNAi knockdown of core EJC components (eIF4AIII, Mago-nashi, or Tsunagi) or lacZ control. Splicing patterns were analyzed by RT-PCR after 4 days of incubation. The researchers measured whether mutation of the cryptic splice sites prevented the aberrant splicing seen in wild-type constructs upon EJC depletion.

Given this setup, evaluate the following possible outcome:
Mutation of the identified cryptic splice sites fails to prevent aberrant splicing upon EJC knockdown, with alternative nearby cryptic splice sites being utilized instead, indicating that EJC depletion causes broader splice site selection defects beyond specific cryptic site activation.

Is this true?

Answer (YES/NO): NO